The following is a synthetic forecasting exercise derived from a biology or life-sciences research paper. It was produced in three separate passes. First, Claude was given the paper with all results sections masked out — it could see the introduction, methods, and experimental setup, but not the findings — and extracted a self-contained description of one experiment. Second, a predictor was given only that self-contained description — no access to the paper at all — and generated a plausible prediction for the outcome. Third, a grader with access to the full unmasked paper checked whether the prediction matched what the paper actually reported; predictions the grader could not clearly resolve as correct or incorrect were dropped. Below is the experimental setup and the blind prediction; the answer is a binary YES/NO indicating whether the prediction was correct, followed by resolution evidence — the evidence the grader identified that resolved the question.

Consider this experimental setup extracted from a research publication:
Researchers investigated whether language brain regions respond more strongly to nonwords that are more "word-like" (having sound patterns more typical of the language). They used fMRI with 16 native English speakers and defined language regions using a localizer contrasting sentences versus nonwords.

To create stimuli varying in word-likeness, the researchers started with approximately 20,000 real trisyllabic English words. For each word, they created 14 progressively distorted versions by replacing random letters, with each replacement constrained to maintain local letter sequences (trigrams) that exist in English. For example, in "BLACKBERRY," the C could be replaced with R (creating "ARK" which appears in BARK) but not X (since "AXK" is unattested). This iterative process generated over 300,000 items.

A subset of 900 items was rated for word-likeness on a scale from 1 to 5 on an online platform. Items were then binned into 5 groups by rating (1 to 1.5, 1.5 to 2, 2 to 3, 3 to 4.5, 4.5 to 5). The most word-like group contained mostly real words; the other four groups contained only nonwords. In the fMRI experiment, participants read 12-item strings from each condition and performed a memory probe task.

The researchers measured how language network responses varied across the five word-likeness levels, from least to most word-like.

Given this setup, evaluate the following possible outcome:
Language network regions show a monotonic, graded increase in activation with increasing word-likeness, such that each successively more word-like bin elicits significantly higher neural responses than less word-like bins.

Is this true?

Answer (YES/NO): YES